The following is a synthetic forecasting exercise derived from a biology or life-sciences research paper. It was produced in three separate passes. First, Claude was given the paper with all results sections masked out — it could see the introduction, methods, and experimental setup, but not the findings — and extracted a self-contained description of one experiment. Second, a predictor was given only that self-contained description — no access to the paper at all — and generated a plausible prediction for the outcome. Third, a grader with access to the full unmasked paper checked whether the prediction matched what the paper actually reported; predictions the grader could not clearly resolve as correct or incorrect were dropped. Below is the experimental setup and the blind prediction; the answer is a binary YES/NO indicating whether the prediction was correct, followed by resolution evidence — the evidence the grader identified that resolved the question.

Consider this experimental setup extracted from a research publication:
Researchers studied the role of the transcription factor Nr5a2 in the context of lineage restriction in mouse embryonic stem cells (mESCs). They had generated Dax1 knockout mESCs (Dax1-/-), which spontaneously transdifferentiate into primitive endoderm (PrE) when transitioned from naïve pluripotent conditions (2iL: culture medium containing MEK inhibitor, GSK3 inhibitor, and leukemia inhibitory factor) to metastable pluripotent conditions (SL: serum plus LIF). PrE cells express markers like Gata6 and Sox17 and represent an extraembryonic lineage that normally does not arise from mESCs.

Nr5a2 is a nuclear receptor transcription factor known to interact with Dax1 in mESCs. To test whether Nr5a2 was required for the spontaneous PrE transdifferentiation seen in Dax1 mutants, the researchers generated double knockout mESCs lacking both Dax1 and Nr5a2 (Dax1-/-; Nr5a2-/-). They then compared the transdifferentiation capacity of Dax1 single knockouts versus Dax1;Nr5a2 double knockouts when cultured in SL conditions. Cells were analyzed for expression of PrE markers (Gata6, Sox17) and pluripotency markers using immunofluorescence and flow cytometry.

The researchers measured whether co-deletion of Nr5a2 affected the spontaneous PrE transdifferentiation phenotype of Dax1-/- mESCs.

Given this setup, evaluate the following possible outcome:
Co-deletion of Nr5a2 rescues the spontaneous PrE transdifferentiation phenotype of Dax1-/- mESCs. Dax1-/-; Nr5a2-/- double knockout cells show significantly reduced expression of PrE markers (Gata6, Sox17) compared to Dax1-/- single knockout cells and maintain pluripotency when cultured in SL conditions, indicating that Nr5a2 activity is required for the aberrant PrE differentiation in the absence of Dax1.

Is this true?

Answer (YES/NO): YES